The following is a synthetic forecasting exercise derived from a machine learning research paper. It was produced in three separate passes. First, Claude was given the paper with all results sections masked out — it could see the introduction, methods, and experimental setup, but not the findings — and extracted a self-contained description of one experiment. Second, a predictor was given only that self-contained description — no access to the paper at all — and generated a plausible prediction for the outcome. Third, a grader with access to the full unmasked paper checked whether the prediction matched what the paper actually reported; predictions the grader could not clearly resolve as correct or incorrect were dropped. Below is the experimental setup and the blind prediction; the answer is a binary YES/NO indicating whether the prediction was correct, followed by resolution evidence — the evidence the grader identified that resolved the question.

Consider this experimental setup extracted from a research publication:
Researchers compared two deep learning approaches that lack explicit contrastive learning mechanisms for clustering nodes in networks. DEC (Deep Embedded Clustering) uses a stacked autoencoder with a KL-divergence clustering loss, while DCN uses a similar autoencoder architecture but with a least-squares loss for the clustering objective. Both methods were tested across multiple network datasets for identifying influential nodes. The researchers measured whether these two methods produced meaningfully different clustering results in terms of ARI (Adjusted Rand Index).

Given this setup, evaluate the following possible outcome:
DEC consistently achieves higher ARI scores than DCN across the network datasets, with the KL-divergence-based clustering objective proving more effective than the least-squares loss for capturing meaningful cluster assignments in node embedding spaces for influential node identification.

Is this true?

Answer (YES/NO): NO